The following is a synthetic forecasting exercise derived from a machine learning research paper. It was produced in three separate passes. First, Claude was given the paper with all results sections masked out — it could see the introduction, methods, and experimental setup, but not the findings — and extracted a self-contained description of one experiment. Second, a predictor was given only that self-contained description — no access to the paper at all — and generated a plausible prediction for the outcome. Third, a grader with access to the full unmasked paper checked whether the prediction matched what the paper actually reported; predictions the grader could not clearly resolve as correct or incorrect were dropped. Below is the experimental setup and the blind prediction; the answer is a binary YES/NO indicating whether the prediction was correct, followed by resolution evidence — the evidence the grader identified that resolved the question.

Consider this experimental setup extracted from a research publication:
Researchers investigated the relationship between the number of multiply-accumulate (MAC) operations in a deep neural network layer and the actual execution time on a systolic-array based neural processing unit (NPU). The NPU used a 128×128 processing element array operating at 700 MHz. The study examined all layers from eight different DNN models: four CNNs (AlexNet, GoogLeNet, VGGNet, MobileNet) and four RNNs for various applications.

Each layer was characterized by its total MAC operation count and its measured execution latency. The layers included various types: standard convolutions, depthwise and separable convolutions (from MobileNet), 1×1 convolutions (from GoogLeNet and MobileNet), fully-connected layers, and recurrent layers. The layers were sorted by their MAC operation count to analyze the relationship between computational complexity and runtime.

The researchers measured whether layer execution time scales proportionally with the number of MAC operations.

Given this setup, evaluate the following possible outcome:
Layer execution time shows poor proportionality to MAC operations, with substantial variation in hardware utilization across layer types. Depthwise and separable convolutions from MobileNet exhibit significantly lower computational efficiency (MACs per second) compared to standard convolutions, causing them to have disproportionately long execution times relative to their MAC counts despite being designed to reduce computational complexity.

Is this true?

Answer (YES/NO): NO